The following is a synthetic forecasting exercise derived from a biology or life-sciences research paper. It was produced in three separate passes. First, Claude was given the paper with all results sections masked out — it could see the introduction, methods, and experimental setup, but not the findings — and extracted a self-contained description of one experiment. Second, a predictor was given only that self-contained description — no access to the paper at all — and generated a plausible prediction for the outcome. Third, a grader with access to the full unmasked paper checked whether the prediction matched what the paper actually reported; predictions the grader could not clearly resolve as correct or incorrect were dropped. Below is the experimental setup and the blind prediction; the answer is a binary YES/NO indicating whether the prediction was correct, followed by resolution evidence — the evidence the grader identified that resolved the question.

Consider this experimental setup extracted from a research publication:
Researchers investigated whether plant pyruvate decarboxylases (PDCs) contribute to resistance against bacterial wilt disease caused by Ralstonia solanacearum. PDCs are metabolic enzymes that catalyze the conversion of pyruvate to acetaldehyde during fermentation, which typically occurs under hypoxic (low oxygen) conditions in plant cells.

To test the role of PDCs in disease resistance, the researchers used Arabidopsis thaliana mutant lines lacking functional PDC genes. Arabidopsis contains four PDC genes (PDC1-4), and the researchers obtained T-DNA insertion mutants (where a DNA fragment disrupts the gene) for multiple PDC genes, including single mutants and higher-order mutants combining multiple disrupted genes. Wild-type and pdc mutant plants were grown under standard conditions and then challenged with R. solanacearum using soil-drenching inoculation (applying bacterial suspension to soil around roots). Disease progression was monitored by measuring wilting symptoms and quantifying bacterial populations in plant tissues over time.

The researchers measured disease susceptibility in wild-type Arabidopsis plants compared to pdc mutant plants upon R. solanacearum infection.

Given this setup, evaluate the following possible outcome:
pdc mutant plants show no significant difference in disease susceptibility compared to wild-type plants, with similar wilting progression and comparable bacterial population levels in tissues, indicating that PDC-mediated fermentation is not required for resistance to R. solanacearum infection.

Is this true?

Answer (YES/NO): NO